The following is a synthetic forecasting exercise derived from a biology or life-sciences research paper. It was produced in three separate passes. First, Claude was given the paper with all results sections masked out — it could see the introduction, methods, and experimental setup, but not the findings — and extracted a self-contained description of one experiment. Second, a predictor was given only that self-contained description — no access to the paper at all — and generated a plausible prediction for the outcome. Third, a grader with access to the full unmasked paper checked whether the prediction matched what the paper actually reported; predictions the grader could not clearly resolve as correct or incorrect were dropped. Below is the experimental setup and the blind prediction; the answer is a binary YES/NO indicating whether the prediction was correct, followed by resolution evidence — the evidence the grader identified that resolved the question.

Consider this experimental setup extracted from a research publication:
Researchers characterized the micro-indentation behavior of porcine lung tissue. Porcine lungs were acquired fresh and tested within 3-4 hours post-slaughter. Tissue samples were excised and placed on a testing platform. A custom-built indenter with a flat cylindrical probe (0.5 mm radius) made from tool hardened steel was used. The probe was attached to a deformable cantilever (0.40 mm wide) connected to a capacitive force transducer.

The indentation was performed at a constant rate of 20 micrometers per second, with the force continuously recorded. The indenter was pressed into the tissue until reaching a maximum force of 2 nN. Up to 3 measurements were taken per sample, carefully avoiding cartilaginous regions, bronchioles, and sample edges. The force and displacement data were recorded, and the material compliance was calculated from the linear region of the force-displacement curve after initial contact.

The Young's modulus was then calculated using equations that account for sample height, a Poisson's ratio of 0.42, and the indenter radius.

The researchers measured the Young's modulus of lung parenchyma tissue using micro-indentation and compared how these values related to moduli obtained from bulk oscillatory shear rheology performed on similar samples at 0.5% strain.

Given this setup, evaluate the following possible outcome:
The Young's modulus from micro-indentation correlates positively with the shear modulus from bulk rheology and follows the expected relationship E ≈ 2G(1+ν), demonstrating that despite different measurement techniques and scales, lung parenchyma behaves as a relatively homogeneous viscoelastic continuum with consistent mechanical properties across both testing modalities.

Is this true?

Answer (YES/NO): NO